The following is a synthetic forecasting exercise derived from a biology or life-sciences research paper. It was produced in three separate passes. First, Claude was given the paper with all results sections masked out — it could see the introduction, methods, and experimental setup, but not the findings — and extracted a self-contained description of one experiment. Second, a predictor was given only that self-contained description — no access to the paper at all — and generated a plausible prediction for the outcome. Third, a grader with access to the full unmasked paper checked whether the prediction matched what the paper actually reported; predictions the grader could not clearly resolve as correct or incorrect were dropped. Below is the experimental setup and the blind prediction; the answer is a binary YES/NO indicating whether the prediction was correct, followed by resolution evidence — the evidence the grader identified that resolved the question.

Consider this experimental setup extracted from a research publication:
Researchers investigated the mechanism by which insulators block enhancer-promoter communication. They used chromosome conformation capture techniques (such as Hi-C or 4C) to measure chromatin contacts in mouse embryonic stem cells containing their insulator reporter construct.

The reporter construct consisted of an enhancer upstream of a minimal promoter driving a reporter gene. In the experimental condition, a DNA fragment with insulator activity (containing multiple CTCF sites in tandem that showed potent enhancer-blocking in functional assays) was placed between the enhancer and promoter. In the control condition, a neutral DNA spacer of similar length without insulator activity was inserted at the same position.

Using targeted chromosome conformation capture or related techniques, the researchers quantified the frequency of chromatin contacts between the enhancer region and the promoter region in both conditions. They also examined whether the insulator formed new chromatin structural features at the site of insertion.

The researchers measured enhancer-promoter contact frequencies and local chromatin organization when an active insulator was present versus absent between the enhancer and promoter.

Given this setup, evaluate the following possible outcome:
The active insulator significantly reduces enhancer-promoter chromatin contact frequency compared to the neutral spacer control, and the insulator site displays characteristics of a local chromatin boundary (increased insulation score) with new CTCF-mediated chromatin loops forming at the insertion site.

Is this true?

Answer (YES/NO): YES